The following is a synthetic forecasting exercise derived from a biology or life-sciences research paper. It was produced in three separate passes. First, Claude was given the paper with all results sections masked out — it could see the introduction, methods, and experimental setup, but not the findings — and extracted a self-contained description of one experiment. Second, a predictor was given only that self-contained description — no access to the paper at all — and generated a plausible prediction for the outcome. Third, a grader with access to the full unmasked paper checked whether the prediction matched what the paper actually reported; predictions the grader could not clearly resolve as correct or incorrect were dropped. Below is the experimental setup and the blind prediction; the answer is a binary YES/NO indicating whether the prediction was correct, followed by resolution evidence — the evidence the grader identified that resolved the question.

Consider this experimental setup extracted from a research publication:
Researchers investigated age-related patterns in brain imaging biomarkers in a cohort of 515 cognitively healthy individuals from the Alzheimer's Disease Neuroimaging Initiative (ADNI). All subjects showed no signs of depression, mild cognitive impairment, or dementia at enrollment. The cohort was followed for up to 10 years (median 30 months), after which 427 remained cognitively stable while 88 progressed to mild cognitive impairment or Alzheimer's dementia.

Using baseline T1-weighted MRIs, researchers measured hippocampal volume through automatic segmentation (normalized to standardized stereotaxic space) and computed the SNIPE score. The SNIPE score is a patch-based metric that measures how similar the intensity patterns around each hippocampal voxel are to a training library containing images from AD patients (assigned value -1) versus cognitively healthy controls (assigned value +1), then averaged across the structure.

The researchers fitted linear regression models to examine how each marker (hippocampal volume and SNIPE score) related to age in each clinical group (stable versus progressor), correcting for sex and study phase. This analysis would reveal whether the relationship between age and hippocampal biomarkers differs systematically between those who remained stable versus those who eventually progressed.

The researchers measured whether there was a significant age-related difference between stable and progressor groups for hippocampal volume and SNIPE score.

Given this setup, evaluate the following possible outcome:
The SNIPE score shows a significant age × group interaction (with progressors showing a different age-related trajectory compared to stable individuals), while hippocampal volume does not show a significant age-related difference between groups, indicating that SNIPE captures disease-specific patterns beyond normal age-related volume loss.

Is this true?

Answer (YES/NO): NO